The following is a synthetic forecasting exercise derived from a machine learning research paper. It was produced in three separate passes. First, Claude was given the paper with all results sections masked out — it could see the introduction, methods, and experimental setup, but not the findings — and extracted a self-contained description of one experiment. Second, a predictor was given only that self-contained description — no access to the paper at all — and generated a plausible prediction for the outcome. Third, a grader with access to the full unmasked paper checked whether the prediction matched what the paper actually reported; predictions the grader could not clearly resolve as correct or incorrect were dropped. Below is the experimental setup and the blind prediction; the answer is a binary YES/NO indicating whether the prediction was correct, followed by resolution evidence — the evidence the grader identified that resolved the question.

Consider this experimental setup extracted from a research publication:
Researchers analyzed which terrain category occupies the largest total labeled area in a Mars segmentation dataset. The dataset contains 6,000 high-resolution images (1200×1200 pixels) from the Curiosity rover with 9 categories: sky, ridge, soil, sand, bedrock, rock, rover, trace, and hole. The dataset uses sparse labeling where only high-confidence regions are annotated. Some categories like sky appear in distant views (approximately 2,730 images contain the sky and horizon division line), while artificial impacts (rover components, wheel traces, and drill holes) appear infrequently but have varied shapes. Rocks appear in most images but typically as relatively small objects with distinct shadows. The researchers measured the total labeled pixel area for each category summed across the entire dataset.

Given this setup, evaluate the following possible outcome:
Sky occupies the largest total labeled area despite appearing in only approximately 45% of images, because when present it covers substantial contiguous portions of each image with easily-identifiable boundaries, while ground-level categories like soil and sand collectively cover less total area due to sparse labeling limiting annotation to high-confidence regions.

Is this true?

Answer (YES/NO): NO